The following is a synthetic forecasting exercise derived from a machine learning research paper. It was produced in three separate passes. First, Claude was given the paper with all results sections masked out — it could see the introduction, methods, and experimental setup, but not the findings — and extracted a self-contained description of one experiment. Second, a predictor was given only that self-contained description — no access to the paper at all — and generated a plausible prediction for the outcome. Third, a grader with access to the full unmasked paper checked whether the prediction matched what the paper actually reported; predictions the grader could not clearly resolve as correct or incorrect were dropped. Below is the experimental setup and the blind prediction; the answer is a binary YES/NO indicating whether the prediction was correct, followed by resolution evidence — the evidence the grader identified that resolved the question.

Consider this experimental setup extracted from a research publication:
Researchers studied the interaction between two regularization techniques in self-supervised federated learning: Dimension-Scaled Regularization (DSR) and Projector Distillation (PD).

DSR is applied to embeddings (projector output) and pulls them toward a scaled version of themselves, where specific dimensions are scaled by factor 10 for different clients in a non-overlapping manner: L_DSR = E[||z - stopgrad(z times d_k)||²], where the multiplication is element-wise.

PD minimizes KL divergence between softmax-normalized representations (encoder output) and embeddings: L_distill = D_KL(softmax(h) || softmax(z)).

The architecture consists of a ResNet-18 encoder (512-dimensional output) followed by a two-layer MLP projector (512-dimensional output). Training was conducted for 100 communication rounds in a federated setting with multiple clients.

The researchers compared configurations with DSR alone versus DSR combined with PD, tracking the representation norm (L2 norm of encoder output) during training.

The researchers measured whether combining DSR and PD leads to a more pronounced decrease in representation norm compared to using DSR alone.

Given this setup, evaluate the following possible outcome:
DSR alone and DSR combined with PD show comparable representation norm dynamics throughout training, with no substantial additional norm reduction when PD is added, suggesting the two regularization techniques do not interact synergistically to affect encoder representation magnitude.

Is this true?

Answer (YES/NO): NO